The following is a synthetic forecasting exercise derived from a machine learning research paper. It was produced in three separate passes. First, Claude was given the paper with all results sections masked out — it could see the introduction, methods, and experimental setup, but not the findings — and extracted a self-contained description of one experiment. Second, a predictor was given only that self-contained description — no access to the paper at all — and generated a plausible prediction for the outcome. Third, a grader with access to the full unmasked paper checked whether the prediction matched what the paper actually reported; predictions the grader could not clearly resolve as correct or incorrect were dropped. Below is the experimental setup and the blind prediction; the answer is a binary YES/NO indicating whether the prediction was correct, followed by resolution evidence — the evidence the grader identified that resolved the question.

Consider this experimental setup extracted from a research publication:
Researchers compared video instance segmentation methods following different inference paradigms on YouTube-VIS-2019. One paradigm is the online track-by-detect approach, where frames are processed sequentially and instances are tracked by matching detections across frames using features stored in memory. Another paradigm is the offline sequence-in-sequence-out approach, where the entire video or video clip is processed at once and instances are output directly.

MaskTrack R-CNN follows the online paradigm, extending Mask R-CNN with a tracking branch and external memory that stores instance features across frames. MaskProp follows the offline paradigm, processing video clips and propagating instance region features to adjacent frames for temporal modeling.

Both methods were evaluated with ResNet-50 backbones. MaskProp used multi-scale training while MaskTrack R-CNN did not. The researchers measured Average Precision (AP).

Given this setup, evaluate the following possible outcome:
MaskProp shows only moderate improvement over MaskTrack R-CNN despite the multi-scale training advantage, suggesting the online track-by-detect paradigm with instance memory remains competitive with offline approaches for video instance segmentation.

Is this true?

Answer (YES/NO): NO